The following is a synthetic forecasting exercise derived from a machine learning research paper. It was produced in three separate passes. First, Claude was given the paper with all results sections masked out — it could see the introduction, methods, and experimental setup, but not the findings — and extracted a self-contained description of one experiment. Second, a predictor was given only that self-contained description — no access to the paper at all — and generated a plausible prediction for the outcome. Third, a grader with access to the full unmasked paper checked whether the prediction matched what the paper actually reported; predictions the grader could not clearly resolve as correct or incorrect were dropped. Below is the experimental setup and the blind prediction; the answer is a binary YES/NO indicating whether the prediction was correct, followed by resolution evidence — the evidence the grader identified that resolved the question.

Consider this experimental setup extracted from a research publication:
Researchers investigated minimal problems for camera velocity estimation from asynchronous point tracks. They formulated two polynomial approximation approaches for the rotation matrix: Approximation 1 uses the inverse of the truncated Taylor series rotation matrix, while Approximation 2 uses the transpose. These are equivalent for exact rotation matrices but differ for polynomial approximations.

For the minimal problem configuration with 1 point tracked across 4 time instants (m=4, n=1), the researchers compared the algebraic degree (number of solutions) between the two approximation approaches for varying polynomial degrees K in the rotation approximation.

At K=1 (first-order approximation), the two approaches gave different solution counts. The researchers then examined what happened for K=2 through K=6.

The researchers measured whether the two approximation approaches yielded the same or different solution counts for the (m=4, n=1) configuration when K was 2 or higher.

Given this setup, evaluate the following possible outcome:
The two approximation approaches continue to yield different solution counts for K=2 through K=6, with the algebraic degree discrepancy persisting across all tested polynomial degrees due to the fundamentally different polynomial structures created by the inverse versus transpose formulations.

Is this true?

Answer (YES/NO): NO